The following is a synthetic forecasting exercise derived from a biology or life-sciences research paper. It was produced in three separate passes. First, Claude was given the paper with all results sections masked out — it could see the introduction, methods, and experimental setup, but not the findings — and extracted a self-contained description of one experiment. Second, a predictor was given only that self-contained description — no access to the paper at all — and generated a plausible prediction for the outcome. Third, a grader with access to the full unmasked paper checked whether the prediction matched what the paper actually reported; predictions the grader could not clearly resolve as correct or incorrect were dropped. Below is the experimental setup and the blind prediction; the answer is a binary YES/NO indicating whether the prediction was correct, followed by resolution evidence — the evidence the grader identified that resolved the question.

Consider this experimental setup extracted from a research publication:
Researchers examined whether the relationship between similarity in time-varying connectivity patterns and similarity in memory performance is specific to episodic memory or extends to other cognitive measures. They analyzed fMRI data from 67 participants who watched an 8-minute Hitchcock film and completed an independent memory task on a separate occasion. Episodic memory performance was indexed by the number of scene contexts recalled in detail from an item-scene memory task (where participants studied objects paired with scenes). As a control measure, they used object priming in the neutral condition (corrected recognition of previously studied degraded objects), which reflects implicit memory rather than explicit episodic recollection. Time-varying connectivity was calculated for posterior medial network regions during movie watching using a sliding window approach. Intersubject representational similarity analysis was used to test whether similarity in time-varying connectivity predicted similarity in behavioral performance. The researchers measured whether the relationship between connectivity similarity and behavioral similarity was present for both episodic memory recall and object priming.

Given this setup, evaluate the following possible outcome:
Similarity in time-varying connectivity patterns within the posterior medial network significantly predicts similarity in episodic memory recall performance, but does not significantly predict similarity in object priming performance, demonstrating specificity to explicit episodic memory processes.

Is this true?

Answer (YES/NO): NO